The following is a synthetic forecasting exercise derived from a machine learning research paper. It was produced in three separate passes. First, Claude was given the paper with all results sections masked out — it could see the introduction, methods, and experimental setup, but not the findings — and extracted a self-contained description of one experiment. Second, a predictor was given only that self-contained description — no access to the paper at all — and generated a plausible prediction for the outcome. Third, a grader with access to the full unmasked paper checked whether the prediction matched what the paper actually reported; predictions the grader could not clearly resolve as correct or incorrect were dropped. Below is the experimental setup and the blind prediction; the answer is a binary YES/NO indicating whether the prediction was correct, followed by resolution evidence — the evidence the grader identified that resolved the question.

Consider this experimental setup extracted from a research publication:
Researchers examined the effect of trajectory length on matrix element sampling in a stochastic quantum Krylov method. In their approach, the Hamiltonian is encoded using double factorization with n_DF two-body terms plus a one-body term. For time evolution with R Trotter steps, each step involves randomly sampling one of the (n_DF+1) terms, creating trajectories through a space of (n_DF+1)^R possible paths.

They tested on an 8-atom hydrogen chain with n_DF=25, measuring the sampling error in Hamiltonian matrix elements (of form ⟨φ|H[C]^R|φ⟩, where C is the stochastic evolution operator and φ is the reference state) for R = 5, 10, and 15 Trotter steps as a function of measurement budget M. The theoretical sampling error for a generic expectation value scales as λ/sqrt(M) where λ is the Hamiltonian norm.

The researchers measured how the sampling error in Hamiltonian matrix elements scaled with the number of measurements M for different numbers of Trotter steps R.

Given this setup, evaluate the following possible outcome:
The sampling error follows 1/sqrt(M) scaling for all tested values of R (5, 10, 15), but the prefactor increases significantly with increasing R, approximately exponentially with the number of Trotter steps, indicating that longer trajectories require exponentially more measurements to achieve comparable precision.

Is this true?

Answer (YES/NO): NO